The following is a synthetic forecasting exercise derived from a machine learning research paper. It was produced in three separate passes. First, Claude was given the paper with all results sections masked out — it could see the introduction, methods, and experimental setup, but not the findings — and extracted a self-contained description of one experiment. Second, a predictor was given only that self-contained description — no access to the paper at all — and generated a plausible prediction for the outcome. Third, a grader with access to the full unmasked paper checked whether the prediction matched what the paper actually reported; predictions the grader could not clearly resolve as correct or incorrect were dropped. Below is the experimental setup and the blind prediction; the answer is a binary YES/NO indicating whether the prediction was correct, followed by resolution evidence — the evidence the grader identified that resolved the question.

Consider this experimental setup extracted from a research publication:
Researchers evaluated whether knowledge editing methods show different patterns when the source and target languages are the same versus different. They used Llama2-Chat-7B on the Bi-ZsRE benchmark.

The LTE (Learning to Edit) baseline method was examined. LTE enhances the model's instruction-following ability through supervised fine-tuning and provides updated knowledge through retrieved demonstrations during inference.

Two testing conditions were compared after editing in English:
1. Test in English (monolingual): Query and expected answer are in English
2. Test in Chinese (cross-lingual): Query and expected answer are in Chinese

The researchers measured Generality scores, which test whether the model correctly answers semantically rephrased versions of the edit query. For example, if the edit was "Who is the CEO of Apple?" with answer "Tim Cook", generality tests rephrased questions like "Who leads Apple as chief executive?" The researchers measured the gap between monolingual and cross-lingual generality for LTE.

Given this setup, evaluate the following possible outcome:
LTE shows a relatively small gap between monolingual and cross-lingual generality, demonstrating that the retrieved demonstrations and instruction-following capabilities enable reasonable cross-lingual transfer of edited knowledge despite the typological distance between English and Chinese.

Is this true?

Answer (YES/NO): NO